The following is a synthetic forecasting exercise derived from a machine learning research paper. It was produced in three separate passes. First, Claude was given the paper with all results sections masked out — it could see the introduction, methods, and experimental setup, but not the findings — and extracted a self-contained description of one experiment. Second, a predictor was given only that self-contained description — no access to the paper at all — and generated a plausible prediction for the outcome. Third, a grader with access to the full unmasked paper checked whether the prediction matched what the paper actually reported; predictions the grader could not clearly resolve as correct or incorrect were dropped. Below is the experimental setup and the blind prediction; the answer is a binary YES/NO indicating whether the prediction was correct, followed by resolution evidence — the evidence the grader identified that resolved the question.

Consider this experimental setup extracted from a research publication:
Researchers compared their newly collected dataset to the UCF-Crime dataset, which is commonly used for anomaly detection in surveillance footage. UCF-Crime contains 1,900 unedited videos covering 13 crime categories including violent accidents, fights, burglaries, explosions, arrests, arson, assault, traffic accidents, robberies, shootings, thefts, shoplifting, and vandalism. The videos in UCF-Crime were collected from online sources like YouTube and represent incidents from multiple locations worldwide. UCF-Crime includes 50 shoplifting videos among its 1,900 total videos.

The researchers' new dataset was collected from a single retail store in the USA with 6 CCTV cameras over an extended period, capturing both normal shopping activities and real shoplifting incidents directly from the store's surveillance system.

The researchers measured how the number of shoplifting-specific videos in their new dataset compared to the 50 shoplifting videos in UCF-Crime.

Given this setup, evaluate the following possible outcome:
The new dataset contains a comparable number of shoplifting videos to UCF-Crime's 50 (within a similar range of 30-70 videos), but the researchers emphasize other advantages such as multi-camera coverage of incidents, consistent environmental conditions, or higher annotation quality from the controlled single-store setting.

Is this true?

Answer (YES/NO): YES